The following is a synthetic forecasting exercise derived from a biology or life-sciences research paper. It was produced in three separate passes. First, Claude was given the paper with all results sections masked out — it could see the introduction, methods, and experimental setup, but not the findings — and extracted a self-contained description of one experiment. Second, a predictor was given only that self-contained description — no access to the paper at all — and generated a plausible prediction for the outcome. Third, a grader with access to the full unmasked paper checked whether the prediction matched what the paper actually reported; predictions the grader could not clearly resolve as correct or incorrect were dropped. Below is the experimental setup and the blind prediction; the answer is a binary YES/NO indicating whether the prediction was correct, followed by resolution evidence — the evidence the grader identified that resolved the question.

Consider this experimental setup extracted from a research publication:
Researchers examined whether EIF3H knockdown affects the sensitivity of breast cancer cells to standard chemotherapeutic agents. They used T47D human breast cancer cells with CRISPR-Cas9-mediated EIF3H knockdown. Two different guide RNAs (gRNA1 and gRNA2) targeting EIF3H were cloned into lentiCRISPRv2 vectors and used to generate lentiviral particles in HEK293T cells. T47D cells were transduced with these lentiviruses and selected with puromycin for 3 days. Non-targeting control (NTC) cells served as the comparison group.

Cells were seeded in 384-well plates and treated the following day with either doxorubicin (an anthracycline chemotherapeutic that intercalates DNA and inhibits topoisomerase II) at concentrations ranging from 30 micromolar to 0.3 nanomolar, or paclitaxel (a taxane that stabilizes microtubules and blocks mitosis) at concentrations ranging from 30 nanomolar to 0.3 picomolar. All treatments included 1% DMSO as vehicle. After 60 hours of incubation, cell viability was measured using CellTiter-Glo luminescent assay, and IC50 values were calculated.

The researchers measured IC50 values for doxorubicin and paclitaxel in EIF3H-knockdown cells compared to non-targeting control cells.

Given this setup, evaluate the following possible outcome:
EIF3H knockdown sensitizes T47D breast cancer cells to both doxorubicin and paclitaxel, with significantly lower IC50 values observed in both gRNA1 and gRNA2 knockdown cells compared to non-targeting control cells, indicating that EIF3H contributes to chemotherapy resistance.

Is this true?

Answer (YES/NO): YES